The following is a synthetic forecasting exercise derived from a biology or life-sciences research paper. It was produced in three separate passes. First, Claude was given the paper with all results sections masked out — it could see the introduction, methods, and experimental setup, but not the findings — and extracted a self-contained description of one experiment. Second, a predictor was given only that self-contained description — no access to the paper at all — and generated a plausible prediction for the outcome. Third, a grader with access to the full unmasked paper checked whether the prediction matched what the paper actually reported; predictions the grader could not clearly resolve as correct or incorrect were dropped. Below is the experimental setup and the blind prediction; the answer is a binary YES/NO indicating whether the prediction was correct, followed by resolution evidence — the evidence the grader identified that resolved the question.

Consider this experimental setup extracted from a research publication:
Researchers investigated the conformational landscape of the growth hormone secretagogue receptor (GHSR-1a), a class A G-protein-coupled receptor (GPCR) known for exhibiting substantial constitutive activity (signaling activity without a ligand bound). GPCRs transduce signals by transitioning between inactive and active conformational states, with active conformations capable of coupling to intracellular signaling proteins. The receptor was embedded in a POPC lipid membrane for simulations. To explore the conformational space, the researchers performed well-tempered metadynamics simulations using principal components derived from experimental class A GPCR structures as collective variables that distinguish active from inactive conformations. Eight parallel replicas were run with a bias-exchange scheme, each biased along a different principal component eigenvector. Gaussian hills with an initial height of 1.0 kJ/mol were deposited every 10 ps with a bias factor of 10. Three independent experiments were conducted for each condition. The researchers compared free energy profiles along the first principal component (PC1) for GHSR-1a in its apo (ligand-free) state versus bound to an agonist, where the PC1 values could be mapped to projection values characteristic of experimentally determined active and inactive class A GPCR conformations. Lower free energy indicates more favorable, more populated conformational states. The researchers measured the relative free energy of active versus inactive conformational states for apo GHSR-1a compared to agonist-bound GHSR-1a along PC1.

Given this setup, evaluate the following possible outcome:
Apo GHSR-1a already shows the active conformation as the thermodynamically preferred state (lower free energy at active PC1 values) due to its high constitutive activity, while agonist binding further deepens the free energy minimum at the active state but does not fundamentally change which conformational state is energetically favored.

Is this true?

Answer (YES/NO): NO